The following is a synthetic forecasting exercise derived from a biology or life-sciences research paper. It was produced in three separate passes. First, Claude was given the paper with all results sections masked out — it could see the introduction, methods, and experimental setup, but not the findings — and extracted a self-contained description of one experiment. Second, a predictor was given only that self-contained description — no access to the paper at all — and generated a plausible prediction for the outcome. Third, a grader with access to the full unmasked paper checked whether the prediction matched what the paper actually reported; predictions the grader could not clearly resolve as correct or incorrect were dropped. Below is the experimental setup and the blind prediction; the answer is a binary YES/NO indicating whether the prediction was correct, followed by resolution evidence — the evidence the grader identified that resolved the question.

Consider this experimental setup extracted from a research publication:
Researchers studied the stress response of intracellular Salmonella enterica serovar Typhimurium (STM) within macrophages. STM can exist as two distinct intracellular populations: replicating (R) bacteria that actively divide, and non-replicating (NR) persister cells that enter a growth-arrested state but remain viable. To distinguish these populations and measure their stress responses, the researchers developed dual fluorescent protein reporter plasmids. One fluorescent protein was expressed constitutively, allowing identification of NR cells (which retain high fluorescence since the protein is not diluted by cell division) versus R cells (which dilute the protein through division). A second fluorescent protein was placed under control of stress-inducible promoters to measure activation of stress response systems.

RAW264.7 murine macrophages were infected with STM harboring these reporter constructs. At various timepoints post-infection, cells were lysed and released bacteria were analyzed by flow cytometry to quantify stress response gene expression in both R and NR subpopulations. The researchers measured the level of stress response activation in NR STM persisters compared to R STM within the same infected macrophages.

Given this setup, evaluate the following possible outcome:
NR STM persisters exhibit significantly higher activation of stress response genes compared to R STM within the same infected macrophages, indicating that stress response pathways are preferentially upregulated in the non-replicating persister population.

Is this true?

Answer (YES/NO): NO